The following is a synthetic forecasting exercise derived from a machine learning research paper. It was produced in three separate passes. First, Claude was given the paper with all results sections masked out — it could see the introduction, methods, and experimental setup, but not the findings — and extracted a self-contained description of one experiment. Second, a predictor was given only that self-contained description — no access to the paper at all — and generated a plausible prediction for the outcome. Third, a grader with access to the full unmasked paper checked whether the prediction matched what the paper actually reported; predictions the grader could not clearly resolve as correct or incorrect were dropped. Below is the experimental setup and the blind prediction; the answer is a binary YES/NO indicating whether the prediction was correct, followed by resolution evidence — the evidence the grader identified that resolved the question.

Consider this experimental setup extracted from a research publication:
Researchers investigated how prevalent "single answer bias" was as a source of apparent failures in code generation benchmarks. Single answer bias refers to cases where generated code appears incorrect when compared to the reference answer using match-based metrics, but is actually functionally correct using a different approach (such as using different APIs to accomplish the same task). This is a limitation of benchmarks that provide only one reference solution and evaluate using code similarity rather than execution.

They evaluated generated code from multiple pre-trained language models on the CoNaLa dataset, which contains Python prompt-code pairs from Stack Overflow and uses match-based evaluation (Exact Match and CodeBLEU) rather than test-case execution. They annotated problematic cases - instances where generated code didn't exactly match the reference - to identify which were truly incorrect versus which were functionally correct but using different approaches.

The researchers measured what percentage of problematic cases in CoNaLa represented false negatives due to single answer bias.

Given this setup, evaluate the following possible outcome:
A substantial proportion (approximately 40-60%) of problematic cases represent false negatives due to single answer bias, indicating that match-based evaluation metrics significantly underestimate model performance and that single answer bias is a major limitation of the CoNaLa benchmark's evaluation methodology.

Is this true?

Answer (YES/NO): NO